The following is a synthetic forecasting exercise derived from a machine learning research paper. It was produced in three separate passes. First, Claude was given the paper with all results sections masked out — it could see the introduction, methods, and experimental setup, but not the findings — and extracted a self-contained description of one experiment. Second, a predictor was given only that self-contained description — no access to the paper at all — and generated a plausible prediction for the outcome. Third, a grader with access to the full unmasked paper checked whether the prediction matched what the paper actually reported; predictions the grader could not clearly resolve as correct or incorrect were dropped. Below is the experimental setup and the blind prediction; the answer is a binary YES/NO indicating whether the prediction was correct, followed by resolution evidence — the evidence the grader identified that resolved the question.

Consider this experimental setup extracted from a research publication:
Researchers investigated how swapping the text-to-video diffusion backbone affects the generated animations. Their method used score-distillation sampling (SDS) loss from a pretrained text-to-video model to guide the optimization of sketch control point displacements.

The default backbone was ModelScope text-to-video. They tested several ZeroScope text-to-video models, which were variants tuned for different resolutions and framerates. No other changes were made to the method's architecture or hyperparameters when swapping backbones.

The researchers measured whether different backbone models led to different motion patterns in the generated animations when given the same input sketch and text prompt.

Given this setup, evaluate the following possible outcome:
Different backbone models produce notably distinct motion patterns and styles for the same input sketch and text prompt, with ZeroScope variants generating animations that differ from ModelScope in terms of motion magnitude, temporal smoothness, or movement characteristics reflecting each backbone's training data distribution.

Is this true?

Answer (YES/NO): YES